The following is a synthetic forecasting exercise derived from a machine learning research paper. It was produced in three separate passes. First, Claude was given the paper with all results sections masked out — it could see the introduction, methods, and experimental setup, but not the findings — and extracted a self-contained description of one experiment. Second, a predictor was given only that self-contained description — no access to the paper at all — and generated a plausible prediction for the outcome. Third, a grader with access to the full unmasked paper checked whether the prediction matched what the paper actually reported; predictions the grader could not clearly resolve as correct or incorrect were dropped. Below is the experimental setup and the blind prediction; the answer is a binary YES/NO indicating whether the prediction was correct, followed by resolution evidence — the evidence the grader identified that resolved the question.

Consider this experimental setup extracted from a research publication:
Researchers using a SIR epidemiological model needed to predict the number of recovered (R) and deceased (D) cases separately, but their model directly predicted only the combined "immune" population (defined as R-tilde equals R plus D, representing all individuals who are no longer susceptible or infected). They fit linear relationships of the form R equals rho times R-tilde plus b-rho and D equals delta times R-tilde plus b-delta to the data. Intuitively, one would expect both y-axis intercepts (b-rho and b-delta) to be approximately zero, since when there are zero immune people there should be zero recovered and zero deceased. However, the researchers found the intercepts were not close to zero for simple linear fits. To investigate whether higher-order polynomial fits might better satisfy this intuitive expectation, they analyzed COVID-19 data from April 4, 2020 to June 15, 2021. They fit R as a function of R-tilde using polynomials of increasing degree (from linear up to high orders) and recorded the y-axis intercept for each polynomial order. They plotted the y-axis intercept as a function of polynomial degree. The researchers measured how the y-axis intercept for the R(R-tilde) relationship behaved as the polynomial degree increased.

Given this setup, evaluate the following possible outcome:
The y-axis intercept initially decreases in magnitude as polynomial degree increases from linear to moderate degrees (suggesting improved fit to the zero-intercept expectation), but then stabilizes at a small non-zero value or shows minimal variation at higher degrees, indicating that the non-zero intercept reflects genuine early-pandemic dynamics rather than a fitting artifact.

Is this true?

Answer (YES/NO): NO